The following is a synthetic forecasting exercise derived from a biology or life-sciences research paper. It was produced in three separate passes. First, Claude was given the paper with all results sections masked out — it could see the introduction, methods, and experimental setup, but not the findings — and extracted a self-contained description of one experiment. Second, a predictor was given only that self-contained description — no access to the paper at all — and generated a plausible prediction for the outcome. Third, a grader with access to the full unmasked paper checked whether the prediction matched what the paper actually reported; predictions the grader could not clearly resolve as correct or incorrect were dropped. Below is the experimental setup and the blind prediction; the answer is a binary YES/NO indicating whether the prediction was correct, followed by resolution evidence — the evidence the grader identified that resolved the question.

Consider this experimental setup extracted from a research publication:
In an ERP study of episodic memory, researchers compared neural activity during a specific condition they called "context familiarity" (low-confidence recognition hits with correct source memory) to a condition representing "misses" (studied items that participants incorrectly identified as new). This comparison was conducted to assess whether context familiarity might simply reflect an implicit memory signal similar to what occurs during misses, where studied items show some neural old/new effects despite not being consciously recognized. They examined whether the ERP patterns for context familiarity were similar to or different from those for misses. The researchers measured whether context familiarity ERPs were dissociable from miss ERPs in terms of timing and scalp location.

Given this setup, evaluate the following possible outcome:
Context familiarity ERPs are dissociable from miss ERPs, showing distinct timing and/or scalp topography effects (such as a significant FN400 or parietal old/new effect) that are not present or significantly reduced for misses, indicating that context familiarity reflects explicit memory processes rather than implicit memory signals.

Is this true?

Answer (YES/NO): YES